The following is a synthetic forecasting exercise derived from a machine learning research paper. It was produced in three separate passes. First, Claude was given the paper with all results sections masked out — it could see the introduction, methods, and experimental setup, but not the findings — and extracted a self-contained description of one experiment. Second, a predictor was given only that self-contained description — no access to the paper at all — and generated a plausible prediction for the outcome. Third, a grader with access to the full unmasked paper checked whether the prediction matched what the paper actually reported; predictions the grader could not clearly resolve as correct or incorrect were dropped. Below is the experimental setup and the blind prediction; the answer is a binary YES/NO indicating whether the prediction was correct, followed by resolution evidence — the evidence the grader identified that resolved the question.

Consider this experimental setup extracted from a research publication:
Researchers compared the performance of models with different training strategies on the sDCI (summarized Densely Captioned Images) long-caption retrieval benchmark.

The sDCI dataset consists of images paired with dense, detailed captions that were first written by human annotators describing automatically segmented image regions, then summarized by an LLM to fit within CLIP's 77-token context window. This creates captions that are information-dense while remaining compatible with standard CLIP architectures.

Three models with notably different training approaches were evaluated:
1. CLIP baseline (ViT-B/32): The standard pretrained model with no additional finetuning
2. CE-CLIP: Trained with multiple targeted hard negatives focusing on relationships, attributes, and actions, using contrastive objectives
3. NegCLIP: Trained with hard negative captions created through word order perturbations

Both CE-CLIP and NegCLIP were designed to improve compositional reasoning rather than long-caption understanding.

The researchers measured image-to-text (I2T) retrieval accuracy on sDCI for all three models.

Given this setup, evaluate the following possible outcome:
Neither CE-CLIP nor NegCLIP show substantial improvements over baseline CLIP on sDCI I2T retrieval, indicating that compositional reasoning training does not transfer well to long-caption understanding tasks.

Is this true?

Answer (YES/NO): NO